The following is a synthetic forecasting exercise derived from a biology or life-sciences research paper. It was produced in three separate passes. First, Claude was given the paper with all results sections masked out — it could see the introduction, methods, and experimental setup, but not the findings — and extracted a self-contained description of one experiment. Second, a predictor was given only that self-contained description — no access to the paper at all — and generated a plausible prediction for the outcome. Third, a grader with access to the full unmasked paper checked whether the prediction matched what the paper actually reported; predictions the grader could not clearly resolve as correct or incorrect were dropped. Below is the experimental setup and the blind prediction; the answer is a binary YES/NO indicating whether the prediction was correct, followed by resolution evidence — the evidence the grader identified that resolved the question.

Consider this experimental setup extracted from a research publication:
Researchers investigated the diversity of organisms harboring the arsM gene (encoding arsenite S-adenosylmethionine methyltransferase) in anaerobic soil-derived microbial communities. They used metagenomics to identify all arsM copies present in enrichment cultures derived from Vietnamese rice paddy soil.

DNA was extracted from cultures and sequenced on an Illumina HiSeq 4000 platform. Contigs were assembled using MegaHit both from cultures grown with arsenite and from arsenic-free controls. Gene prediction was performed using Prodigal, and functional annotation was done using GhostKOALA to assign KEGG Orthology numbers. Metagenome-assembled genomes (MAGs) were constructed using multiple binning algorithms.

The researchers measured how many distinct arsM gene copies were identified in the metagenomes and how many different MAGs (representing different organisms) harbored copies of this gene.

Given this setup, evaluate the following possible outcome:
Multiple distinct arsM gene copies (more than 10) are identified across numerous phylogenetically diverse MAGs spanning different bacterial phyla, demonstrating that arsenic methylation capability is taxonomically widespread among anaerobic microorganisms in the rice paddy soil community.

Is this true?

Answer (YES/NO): YES